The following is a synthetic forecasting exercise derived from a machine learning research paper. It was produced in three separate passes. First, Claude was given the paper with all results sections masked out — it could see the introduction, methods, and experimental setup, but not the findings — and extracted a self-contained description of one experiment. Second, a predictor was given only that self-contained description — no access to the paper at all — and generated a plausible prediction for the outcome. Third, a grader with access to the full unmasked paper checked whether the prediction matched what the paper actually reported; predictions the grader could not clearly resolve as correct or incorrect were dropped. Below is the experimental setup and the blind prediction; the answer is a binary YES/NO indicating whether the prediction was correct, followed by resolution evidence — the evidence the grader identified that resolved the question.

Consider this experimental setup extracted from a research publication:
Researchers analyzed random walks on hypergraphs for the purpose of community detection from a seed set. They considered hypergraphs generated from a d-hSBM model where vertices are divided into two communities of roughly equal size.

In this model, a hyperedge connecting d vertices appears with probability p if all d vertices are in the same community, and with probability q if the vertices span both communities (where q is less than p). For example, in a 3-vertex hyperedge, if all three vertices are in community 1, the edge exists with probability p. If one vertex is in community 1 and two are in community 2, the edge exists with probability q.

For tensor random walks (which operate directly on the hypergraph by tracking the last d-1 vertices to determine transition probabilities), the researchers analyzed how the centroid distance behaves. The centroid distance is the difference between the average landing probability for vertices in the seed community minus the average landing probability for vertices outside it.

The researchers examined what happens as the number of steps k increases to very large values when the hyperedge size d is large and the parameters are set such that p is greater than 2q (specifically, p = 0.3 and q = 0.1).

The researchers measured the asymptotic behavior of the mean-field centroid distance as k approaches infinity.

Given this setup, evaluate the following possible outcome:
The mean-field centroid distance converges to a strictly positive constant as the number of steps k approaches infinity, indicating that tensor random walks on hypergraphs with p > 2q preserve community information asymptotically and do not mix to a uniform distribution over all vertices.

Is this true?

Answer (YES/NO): YES